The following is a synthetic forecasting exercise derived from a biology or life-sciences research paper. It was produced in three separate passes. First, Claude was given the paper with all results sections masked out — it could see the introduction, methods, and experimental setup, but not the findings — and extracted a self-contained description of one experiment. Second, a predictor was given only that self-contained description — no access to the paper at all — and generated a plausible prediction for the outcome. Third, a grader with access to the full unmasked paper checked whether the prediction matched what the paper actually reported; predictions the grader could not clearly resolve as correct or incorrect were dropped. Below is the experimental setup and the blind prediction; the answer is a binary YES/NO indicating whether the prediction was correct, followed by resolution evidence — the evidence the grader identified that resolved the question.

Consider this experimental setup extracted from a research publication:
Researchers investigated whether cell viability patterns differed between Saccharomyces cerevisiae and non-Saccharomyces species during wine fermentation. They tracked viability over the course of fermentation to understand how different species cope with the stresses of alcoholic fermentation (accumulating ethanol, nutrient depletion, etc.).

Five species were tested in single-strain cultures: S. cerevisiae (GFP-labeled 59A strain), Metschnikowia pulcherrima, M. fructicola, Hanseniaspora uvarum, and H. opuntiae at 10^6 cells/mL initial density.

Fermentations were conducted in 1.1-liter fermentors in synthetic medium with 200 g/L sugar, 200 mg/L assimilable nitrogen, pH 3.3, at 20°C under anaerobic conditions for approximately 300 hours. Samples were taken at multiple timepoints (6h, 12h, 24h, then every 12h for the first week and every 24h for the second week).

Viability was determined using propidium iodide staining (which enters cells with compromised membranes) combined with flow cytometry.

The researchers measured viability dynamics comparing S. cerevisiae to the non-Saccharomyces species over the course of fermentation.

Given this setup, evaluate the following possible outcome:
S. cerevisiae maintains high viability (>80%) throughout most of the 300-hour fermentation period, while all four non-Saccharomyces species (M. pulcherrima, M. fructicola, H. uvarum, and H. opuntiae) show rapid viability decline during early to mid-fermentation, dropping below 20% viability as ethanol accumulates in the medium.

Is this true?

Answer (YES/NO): NO